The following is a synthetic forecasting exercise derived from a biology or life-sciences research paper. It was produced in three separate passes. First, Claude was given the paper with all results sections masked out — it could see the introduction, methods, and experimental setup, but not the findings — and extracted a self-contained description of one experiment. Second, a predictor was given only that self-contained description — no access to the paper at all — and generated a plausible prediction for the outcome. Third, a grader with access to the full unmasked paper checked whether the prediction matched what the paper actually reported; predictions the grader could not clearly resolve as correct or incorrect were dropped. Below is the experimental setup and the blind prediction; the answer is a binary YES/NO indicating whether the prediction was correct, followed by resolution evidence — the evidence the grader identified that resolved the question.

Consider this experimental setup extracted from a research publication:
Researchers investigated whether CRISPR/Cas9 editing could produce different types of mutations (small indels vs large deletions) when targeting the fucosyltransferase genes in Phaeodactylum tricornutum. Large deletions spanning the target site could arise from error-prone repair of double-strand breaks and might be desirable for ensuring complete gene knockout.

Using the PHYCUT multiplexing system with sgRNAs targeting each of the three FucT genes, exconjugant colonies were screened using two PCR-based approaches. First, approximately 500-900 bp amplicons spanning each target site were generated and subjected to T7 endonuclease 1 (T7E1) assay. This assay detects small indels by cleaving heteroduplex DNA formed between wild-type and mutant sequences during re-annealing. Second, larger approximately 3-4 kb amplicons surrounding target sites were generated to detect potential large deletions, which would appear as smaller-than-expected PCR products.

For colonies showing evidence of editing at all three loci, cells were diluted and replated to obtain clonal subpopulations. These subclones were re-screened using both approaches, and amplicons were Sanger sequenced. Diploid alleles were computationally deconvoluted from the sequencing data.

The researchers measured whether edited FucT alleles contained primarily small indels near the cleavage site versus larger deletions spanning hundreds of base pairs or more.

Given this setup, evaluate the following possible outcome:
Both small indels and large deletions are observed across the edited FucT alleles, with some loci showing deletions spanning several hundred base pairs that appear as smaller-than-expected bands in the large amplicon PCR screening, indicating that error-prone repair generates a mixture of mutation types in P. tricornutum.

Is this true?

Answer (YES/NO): YES